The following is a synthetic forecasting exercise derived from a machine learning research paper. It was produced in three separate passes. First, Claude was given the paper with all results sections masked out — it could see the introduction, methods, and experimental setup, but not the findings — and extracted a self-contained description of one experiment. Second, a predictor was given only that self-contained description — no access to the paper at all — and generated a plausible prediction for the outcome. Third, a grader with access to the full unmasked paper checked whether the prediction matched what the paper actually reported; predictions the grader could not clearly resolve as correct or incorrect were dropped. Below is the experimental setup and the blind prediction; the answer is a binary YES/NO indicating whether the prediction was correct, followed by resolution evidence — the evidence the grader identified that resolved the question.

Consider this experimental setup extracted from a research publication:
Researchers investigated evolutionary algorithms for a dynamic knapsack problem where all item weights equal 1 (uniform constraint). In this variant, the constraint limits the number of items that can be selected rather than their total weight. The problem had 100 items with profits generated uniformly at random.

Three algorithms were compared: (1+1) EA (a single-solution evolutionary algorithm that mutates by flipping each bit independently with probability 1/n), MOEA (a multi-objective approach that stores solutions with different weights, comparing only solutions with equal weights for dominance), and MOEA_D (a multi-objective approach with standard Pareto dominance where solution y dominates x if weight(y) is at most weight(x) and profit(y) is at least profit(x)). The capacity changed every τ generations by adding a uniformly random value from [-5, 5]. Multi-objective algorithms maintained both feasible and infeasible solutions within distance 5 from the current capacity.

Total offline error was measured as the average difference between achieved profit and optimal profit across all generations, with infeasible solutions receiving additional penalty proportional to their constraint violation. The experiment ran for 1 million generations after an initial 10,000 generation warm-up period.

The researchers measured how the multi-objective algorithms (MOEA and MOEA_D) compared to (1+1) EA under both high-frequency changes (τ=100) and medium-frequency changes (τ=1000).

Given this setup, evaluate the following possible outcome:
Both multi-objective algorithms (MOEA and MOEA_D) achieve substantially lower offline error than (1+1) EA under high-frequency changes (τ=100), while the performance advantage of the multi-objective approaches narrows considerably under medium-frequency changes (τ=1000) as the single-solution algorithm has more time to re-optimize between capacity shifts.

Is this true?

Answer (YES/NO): NO